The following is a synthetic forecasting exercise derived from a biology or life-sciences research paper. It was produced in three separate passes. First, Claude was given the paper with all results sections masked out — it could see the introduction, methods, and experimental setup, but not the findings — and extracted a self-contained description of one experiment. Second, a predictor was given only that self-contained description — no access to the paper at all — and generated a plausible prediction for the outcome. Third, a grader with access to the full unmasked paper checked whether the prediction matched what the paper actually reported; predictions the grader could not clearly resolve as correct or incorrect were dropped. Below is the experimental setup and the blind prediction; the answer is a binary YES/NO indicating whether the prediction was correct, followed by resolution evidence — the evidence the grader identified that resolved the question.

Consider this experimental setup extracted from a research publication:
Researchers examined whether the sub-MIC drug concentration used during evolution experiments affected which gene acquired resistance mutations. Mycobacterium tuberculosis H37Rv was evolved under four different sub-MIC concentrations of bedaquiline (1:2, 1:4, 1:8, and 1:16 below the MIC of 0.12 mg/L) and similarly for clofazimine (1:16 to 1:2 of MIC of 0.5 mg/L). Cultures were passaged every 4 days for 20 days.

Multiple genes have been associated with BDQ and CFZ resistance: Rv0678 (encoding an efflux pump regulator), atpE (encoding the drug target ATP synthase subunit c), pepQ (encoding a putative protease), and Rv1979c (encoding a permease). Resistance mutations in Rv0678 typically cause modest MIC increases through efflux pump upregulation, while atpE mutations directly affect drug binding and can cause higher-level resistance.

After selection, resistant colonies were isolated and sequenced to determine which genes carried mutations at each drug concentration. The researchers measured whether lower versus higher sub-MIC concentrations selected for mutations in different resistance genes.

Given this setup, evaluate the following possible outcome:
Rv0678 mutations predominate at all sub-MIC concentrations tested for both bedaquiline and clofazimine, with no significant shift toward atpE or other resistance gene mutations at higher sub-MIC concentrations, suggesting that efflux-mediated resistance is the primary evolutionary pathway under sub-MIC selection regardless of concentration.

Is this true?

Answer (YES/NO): YES